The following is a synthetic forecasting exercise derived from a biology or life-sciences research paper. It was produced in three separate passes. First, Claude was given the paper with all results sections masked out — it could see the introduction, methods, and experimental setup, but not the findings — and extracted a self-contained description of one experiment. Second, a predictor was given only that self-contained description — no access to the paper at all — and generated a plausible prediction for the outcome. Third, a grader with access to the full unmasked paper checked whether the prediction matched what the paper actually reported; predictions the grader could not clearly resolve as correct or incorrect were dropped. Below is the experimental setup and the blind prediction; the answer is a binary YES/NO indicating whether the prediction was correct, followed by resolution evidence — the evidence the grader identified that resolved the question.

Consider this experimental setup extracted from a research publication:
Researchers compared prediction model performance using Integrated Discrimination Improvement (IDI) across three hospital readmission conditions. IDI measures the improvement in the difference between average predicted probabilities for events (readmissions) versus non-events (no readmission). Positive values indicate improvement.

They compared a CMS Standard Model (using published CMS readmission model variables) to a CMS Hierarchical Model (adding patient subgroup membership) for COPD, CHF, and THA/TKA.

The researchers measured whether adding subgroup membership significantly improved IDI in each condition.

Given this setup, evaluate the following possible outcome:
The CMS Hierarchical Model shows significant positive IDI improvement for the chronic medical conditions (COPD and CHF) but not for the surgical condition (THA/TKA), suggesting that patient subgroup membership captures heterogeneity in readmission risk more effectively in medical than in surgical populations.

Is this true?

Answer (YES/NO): NO